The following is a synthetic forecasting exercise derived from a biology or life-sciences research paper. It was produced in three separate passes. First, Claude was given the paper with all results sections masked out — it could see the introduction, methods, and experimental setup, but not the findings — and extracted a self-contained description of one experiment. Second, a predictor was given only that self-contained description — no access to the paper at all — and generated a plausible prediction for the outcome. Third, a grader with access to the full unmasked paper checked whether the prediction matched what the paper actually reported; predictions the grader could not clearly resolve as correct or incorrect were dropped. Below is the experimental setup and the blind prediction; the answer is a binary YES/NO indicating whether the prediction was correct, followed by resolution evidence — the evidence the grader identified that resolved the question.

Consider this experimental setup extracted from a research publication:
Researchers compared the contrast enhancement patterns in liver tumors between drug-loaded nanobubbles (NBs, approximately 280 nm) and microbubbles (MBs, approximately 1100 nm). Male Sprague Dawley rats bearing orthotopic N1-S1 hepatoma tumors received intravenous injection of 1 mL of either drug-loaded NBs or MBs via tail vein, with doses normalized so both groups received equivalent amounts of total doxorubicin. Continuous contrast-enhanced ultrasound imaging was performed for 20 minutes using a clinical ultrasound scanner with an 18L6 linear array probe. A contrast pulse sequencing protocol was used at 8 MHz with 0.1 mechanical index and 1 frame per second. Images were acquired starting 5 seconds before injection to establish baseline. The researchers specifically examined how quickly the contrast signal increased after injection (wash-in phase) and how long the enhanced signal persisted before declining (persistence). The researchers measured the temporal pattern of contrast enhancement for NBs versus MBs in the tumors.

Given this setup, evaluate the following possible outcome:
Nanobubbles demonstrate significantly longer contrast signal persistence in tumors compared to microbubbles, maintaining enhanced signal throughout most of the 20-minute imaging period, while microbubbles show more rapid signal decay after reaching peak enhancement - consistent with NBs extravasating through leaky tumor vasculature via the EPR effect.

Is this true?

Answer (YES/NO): NO